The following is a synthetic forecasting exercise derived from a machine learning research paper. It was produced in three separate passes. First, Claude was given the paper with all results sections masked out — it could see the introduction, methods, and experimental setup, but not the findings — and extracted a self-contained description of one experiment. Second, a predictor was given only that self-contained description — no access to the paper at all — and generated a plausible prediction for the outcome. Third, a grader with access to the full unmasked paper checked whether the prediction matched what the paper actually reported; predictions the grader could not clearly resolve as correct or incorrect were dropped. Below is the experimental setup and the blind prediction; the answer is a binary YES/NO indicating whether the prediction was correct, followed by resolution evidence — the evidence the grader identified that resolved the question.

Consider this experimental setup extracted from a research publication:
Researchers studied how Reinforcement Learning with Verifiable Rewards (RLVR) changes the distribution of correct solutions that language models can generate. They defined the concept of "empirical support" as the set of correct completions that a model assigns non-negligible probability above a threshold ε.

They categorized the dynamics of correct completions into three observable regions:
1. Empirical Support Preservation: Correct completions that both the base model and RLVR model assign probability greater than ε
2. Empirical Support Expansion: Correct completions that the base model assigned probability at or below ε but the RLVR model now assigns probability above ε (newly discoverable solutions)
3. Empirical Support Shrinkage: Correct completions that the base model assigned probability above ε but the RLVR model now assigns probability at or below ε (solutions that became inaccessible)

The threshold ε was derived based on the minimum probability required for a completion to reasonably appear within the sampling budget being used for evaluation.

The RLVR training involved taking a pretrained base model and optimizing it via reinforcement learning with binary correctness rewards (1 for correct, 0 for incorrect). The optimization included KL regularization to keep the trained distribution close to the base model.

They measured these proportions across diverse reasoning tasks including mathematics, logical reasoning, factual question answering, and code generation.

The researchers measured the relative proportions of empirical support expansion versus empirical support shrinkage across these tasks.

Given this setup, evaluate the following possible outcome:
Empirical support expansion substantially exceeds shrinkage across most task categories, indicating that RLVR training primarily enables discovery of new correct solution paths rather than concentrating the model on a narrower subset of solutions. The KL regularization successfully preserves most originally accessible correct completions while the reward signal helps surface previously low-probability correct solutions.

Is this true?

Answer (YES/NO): NO